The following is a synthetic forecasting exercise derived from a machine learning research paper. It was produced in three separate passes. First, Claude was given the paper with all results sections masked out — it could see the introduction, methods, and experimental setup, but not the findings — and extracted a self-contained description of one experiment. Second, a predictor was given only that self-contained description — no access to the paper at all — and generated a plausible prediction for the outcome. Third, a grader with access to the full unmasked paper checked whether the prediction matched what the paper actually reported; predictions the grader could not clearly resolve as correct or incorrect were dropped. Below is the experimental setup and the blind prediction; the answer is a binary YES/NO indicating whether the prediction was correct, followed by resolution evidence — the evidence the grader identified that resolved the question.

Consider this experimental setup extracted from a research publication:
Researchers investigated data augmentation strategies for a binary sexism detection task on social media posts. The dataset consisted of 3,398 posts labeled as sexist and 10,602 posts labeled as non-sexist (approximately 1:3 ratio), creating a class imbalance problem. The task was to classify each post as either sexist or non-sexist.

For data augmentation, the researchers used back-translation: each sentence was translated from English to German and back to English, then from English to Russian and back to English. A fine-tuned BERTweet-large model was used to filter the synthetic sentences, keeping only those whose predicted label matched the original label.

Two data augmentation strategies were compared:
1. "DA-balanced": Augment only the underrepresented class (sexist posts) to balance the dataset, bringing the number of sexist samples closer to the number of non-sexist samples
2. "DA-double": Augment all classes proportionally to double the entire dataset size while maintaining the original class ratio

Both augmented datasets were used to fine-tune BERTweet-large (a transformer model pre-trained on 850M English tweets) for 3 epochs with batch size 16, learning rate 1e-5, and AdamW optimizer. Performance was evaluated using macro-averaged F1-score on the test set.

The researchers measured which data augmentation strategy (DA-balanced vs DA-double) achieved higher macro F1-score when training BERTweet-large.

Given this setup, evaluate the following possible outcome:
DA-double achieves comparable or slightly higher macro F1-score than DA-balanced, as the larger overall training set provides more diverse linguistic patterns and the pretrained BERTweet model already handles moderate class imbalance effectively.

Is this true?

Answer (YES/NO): NO